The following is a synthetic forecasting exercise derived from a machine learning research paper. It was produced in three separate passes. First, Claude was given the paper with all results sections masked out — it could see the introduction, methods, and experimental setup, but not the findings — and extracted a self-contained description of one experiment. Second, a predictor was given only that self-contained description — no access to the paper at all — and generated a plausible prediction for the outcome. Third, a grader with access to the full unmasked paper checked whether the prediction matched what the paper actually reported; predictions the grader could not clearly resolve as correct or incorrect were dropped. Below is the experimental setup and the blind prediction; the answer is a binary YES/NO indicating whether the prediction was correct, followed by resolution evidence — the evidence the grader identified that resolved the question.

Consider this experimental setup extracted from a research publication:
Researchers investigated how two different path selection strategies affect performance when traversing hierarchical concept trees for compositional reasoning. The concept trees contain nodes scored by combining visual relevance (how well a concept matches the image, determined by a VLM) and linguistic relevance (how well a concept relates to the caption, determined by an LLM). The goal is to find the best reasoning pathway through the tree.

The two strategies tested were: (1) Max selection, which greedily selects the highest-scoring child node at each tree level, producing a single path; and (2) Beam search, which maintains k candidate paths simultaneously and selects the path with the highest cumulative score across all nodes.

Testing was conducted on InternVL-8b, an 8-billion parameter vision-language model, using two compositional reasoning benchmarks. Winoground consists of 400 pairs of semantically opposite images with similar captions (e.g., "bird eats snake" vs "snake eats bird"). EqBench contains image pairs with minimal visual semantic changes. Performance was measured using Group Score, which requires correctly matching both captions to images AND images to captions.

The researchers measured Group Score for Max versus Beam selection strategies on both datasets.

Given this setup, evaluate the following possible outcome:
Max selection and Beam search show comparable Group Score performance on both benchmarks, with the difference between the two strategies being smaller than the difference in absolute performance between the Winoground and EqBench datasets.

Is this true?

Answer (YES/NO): YES